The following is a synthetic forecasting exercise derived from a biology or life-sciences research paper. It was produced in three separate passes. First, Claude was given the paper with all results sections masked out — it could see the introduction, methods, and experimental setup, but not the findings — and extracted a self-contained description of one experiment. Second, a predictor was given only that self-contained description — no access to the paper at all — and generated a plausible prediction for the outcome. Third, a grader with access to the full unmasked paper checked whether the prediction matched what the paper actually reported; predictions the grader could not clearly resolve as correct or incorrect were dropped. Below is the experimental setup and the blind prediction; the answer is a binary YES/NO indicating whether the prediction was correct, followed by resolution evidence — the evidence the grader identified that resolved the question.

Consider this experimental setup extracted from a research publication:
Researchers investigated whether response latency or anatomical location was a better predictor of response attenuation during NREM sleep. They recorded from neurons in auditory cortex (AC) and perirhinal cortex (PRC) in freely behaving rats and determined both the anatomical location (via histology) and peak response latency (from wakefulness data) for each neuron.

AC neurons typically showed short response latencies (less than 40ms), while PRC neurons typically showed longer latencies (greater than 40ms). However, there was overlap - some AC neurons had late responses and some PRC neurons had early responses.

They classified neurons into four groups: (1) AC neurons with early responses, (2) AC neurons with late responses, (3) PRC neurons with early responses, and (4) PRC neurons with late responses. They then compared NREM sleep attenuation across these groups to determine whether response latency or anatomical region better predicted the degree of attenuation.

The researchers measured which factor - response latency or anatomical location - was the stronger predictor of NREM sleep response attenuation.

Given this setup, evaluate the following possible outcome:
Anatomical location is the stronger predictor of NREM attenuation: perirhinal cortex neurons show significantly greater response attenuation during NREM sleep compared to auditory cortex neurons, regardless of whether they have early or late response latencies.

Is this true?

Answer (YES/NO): NO